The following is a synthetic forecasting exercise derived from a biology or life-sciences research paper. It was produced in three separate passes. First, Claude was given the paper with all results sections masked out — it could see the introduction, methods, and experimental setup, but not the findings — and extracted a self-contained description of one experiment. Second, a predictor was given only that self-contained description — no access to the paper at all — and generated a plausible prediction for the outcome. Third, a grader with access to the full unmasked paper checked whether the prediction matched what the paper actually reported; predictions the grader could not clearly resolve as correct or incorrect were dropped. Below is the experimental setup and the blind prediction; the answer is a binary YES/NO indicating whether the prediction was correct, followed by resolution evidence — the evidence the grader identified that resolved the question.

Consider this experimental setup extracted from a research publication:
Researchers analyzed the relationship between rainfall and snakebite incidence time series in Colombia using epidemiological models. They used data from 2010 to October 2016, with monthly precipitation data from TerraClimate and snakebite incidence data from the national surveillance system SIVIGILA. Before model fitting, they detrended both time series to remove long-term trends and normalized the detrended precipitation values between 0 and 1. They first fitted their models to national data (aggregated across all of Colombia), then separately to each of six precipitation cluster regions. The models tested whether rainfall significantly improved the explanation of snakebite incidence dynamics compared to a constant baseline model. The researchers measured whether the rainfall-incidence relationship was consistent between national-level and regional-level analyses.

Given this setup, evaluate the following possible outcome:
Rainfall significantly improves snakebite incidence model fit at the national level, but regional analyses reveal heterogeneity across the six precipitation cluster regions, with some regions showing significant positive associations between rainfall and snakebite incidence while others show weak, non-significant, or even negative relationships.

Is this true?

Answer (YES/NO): YES